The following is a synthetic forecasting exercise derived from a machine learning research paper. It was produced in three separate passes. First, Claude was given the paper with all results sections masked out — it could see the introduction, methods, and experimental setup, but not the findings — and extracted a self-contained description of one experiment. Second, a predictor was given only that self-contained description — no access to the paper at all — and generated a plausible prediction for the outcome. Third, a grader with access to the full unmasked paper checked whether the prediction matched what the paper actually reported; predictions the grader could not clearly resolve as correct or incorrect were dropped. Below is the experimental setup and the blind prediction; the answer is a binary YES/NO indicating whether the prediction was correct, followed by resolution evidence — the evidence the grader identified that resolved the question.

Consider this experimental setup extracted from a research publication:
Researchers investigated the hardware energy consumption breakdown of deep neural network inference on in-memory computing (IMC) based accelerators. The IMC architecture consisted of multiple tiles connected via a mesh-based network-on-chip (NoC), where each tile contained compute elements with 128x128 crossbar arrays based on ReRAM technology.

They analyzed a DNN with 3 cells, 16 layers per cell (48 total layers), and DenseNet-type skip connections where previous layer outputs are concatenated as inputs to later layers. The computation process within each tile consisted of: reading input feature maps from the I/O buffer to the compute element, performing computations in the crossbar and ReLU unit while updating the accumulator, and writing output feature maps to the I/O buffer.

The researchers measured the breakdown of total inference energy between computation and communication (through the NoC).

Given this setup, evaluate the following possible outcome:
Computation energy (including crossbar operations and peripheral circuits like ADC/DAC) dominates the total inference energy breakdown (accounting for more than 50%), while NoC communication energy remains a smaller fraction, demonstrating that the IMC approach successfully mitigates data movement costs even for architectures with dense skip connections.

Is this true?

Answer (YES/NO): YES